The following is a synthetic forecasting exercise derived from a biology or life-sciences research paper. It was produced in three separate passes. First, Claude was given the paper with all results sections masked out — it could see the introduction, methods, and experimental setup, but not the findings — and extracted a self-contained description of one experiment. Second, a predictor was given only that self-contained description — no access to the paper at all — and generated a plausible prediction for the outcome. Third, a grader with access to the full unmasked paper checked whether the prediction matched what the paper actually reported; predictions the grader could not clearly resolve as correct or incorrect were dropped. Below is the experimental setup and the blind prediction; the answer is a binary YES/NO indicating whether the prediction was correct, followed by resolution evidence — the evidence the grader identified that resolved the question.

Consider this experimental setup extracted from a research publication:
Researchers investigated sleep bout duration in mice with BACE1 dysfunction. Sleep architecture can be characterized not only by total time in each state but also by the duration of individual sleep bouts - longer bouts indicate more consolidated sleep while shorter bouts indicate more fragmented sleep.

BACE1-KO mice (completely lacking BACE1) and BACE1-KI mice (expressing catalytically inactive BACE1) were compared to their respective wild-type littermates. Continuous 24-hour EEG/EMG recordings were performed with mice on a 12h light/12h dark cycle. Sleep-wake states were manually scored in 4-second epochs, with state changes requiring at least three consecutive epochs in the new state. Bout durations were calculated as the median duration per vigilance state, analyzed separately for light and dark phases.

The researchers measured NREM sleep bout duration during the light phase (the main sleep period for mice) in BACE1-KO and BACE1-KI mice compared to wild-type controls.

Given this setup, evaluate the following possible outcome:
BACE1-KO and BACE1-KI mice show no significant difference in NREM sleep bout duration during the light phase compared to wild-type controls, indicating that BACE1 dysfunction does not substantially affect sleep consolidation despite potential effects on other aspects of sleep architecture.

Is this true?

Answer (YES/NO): YES